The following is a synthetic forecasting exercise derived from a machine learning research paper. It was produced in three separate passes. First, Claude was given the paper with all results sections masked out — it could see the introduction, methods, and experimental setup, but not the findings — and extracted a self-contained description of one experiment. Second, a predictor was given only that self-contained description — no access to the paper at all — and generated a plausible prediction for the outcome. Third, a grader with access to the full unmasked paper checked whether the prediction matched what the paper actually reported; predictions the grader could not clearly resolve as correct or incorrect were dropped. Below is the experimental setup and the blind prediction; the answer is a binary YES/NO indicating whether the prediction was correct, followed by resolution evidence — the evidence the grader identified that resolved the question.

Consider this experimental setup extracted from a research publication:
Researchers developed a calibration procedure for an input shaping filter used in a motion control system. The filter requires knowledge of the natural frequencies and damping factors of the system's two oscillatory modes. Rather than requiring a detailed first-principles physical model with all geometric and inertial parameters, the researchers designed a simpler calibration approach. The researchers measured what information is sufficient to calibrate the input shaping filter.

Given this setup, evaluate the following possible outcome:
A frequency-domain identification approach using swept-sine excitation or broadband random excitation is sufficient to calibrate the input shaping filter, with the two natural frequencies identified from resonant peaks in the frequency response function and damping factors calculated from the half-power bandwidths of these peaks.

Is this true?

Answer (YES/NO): NO